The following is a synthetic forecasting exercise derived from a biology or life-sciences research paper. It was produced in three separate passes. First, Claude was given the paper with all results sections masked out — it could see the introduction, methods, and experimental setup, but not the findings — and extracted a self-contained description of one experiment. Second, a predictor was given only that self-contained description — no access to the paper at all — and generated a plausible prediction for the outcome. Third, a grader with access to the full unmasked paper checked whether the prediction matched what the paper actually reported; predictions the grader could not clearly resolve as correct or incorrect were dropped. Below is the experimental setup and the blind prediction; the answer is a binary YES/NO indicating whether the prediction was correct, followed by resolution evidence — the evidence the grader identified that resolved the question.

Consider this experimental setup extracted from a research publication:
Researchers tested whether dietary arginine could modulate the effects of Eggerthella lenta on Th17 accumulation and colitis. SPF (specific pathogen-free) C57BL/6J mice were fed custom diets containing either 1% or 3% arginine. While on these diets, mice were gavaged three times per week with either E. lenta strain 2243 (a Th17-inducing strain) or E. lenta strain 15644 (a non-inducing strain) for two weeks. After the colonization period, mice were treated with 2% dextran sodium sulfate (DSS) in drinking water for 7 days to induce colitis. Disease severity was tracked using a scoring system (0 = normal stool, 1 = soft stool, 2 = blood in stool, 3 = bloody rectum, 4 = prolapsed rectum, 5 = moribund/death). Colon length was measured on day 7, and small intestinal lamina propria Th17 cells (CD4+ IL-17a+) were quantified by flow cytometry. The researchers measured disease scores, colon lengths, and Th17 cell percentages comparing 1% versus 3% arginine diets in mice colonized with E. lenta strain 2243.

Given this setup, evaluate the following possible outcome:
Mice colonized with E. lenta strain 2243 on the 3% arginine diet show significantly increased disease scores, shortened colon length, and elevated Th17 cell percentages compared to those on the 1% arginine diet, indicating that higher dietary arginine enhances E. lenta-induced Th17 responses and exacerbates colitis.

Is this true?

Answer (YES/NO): NO